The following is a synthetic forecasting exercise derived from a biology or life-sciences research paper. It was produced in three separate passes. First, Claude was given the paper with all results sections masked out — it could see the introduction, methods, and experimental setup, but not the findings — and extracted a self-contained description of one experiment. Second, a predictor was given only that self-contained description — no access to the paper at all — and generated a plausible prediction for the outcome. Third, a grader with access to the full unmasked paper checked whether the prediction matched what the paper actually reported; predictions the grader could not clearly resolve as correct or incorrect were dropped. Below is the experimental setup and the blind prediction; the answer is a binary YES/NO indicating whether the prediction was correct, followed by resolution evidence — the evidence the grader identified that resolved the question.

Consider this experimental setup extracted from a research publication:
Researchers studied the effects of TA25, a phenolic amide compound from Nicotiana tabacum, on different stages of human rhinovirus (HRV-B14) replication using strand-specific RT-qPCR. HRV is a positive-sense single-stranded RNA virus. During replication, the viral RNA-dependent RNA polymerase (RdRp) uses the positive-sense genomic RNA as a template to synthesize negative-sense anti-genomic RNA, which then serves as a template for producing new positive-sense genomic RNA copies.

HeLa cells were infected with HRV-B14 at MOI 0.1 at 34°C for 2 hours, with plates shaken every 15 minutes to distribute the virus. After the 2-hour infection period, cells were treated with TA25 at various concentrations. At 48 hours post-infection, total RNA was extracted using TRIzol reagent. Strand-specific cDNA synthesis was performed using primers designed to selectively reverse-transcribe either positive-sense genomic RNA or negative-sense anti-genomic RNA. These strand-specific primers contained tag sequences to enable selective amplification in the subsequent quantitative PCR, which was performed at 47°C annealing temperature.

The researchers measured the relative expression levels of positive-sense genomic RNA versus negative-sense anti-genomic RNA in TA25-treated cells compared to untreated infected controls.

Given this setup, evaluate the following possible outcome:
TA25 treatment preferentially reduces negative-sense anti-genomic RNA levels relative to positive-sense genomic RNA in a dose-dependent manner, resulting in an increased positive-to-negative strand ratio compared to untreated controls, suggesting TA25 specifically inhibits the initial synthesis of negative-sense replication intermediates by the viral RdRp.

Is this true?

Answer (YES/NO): NO